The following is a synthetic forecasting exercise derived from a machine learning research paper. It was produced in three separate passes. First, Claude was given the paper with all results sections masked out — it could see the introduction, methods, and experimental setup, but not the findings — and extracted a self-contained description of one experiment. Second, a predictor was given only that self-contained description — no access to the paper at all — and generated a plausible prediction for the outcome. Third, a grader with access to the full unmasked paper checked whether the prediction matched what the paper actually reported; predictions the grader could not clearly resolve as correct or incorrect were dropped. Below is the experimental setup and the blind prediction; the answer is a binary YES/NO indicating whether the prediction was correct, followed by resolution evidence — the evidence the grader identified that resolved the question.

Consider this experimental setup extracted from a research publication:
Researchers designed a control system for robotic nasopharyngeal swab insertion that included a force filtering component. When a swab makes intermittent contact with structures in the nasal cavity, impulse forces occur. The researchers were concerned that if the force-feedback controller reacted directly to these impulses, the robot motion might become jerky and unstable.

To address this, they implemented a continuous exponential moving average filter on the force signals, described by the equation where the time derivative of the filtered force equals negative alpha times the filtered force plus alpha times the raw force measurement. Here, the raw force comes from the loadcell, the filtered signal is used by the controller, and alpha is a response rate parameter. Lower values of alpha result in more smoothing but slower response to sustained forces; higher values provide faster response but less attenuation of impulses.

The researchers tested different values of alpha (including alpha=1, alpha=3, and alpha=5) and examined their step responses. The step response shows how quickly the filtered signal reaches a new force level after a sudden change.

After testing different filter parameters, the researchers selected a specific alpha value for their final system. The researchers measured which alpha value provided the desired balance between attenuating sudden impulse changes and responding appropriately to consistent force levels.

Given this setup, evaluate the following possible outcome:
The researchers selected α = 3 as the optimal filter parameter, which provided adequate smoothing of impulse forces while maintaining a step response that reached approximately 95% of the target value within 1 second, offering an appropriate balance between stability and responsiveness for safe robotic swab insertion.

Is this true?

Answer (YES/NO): NO